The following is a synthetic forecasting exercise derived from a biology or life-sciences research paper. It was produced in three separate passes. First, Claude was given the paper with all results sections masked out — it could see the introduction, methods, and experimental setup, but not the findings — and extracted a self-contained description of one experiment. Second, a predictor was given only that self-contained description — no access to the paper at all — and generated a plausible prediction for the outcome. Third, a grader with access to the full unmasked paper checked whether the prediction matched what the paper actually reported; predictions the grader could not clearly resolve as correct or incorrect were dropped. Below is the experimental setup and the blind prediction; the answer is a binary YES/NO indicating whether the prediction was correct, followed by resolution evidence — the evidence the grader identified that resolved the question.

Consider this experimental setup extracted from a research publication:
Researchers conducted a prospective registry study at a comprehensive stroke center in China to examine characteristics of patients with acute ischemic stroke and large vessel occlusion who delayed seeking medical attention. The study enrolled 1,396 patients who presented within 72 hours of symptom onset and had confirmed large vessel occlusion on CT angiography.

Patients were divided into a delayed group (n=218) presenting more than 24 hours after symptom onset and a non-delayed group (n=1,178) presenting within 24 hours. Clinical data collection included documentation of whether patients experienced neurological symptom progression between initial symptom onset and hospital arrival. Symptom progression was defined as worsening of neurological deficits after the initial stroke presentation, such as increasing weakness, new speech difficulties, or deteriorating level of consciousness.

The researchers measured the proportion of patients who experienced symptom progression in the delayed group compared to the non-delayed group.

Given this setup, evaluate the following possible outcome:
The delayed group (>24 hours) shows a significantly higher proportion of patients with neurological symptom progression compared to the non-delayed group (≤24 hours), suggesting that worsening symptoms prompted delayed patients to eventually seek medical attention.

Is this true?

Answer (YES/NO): YES